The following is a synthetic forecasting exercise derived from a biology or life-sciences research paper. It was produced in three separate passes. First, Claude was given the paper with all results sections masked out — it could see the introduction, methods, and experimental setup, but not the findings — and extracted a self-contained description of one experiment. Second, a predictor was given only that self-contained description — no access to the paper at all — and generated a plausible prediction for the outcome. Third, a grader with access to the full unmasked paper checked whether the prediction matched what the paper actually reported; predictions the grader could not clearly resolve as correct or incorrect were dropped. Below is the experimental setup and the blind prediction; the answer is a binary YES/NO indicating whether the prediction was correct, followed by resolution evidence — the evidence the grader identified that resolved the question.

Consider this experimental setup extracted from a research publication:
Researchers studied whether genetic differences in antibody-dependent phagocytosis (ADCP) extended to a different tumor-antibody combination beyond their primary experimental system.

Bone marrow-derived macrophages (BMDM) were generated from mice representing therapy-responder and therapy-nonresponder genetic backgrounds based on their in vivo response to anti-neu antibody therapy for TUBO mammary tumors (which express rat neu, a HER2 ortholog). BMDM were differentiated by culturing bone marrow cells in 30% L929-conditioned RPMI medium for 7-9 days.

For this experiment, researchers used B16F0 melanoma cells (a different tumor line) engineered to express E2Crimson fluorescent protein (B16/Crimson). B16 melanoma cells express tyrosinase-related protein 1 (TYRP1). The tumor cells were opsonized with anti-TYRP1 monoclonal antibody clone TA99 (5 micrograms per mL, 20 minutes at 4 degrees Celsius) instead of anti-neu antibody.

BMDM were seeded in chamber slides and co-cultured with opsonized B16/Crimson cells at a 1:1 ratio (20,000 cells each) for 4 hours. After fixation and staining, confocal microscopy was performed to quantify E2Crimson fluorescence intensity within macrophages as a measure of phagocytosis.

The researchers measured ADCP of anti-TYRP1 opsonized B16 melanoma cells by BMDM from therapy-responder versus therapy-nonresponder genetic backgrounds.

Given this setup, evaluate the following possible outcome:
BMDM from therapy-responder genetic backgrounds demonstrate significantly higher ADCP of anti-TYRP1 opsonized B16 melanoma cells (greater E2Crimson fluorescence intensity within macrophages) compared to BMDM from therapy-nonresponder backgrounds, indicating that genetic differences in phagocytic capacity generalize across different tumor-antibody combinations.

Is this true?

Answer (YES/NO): YES